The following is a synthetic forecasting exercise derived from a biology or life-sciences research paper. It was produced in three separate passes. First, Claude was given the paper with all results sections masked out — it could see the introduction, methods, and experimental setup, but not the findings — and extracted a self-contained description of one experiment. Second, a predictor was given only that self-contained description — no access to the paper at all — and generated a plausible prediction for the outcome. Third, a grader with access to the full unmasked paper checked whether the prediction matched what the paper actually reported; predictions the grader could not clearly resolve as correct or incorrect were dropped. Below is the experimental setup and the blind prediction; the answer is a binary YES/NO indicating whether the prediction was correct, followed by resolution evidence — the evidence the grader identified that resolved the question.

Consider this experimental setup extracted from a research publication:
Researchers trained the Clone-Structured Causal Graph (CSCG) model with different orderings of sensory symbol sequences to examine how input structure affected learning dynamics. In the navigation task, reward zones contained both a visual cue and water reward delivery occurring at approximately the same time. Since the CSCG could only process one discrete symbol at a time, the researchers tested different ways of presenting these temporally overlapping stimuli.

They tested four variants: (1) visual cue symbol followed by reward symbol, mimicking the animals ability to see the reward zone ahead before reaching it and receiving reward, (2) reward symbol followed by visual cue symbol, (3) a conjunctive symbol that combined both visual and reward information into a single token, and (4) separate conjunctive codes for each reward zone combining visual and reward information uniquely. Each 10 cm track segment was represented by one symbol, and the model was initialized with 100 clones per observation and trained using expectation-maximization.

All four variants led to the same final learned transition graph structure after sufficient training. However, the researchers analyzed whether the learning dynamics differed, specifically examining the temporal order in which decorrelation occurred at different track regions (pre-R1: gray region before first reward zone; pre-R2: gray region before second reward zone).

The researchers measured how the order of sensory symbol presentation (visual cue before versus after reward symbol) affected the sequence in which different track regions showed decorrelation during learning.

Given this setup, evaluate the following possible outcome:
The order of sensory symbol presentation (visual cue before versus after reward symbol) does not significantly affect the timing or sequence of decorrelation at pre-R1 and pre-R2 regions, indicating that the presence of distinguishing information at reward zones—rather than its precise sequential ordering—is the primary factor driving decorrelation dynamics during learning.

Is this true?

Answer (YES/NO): NO